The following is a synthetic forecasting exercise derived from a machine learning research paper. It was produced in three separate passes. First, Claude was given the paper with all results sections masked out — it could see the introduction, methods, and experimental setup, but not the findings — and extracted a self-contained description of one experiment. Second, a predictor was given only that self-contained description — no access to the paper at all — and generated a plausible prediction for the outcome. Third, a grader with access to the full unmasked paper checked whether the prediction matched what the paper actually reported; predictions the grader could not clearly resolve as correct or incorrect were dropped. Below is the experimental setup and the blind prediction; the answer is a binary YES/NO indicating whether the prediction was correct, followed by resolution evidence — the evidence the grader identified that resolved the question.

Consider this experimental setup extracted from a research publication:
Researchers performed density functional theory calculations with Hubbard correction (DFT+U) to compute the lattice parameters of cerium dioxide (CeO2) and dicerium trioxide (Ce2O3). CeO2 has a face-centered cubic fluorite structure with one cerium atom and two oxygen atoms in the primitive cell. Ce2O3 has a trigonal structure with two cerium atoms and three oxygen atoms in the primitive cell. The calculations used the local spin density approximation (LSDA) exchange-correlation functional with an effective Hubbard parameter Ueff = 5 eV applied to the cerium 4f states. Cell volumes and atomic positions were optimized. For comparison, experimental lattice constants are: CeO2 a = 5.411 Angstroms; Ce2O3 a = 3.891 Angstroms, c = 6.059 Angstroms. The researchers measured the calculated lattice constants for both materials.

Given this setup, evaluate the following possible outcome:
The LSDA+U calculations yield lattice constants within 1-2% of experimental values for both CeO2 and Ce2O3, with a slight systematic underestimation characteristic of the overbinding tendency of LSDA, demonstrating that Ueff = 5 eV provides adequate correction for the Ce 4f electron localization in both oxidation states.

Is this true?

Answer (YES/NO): YES